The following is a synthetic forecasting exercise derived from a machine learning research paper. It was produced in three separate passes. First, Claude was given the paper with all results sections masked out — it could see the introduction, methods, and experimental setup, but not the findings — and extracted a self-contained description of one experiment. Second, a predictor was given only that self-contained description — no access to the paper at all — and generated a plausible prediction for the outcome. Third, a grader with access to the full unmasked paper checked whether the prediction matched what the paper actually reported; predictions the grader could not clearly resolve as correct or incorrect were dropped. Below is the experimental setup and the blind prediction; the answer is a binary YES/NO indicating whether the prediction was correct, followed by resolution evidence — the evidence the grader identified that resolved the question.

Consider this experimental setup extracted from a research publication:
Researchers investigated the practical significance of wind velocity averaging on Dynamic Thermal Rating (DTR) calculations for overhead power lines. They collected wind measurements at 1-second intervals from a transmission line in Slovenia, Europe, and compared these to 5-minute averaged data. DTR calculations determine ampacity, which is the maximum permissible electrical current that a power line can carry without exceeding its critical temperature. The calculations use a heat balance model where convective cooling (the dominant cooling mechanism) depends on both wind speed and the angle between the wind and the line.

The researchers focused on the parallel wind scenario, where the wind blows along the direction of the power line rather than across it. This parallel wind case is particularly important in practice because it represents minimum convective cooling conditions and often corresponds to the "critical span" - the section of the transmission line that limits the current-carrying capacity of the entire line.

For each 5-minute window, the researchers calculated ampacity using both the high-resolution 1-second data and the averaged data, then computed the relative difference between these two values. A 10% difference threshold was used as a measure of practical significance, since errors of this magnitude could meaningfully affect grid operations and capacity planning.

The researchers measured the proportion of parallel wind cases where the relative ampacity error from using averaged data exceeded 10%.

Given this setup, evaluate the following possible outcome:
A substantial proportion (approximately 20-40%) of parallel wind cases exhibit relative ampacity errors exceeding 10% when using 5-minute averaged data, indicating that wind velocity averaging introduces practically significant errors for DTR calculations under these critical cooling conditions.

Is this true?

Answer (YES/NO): YES